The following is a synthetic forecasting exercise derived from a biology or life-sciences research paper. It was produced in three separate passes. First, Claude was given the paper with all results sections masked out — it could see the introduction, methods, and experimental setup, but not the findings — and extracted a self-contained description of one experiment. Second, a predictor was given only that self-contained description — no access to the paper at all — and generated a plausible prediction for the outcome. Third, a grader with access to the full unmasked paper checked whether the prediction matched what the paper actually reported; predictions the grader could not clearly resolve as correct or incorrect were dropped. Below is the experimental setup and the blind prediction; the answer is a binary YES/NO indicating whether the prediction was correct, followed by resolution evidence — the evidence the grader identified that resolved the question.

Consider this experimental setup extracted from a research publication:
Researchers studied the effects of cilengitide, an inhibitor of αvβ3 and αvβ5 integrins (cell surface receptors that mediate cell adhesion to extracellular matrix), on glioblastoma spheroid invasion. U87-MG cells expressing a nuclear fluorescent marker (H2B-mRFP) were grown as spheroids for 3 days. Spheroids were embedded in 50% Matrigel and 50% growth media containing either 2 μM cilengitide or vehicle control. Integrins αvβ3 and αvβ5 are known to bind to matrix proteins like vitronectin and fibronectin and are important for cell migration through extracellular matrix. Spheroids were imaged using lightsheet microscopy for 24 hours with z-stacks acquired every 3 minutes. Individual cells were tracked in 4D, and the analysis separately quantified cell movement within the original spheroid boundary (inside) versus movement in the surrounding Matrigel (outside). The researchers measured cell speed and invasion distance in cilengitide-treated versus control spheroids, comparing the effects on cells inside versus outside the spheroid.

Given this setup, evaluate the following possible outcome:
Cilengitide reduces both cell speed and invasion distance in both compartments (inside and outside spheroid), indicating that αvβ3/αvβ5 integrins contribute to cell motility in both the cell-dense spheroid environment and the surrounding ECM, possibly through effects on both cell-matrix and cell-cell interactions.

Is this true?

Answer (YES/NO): NO